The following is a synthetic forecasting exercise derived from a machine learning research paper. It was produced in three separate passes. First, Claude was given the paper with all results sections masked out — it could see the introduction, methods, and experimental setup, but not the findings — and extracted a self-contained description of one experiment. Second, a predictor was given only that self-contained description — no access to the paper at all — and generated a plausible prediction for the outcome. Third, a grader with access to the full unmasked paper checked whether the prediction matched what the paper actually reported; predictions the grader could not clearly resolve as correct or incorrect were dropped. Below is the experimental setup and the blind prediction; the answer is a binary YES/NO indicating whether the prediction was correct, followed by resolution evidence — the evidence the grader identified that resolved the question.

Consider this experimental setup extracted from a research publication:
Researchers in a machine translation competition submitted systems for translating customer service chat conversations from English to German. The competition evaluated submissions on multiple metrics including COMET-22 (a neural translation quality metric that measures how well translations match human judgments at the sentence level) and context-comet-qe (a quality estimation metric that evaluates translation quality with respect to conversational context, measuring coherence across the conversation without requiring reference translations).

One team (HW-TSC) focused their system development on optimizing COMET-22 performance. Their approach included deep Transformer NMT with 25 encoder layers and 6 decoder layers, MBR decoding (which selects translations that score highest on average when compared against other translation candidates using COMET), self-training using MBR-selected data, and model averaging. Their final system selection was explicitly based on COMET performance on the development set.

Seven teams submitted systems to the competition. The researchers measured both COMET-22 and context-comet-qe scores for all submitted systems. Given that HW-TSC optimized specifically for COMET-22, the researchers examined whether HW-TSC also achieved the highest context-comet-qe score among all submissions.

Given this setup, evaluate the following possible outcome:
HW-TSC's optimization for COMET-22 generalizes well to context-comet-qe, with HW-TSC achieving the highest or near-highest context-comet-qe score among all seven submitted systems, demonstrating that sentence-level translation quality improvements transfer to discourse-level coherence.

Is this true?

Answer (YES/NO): NO